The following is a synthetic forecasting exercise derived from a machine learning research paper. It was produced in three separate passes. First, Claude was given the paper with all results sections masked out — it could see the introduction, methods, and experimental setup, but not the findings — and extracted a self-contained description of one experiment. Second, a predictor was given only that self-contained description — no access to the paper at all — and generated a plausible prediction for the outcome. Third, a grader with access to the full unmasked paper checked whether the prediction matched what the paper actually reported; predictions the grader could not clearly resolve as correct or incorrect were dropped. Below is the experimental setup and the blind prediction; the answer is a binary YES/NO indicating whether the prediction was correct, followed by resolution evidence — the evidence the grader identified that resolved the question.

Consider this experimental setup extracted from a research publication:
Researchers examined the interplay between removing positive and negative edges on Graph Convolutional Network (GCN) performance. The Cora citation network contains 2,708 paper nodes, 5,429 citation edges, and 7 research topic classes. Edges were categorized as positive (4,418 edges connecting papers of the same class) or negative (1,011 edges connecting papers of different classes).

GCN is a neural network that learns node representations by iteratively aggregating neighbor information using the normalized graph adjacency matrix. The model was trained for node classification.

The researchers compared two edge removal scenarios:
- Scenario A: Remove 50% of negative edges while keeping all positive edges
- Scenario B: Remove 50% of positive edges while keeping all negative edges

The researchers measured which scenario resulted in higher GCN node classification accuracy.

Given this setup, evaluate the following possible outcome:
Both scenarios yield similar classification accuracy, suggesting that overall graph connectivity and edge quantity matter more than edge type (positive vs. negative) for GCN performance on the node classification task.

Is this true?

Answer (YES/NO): NO